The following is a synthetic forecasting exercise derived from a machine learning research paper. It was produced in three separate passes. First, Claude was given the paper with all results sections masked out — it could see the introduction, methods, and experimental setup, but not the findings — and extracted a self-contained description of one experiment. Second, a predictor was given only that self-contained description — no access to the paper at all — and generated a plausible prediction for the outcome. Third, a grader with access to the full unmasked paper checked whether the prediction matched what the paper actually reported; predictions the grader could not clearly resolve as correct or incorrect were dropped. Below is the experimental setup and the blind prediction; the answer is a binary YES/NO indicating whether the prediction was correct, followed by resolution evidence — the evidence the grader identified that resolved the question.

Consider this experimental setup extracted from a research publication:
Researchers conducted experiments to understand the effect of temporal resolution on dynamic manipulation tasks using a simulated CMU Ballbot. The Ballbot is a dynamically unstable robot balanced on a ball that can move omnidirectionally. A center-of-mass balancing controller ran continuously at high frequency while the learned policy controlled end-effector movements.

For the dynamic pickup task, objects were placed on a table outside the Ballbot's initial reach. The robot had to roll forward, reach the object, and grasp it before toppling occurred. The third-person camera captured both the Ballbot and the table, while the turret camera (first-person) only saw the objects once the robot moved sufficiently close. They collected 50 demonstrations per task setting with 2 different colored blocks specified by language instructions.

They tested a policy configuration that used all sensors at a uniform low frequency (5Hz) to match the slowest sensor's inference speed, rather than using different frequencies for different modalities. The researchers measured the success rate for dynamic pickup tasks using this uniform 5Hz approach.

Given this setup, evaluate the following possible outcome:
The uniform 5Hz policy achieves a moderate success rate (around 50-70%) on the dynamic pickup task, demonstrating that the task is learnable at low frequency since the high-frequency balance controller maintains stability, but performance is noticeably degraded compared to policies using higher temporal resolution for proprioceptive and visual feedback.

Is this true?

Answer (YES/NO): NO